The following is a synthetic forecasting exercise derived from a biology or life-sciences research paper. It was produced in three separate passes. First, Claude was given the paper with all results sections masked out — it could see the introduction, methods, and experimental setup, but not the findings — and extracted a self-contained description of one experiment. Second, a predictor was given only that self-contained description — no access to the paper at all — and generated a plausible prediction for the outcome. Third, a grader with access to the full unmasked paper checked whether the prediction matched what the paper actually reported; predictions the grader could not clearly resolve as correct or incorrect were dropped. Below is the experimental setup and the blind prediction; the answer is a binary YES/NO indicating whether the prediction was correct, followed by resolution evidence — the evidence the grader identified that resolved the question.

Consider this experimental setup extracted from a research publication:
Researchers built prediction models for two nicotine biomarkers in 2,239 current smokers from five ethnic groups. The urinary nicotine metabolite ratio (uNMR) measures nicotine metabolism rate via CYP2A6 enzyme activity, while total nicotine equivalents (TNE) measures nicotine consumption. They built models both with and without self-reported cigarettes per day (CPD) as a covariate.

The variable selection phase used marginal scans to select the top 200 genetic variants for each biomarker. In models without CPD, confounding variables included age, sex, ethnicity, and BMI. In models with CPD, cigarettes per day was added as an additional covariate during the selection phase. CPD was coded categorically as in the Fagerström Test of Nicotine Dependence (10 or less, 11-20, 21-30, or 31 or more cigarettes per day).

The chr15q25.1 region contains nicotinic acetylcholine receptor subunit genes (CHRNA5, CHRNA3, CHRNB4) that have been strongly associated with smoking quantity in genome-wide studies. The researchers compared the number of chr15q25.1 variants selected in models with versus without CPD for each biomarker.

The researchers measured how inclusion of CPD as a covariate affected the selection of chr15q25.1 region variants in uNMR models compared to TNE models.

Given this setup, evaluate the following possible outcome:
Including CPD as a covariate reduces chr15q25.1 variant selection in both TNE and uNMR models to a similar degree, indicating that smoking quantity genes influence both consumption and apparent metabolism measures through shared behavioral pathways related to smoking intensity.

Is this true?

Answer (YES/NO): NO